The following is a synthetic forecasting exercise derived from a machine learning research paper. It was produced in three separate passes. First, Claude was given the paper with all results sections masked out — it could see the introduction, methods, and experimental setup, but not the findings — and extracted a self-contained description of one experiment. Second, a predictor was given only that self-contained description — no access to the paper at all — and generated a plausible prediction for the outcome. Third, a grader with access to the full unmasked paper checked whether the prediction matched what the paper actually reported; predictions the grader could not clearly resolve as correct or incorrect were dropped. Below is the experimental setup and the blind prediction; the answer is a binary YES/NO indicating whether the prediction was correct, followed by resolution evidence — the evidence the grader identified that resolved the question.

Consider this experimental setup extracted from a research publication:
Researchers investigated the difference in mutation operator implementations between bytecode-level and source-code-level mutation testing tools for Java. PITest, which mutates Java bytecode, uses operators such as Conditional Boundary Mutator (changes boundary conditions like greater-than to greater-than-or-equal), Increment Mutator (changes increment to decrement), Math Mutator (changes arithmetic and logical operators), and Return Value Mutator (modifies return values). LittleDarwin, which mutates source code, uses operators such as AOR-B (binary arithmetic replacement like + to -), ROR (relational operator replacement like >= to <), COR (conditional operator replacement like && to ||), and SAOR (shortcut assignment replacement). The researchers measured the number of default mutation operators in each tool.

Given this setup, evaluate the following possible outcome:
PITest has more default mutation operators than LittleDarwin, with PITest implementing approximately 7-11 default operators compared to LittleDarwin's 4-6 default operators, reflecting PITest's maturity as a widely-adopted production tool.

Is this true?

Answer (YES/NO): NO